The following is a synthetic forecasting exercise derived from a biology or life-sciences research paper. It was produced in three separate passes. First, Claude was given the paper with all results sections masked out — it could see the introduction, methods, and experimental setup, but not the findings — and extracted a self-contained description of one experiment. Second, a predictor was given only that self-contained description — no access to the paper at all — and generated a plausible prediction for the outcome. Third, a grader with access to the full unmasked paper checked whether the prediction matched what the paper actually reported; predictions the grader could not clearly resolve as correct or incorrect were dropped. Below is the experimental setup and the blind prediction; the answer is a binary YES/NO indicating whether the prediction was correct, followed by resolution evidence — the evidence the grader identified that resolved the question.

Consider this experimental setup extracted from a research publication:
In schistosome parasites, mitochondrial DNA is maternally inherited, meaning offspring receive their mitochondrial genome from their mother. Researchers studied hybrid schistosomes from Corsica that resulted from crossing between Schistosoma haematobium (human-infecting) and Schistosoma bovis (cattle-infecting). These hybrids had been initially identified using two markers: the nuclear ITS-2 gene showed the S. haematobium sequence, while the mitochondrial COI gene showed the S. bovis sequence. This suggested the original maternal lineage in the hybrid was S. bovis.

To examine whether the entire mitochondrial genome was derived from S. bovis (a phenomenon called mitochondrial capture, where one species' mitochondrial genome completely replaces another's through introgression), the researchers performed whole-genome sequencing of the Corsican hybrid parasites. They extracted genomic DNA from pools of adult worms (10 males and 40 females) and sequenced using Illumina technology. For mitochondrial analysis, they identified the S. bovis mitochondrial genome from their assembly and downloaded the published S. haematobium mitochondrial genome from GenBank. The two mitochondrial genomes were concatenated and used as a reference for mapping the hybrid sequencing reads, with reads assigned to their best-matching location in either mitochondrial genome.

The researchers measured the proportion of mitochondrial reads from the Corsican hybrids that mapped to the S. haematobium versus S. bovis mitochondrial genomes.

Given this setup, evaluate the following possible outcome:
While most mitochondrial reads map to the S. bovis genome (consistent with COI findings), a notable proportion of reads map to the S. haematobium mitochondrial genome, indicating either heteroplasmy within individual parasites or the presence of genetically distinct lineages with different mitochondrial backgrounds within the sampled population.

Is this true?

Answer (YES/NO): NO